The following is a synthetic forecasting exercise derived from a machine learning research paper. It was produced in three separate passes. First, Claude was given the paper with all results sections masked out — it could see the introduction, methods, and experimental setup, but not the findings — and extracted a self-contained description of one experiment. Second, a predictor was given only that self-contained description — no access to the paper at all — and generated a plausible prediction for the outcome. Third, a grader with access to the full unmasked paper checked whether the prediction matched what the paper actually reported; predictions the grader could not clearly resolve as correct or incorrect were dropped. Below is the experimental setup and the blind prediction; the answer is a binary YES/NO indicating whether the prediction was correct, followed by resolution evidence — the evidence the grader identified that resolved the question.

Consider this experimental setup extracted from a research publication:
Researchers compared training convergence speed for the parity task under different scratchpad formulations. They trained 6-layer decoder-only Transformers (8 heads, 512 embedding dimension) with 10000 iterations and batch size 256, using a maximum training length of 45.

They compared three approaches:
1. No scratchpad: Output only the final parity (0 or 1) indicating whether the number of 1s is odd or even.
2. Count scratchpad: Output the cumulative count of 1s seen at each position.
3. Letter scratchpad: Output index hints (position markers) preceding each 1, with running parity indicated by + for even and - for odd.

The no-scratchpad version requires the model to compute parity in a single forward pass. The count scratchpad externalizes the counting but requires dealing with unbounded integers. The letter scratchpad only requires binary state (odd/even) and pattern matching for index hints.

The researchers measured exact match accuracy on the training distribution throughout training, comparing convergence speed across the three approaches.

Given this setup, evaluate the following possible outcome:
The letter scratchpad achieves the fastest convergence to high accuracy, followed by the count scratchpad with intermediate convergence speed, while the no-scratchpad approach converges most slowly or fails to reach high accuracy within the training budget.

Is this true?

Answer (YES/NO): YES